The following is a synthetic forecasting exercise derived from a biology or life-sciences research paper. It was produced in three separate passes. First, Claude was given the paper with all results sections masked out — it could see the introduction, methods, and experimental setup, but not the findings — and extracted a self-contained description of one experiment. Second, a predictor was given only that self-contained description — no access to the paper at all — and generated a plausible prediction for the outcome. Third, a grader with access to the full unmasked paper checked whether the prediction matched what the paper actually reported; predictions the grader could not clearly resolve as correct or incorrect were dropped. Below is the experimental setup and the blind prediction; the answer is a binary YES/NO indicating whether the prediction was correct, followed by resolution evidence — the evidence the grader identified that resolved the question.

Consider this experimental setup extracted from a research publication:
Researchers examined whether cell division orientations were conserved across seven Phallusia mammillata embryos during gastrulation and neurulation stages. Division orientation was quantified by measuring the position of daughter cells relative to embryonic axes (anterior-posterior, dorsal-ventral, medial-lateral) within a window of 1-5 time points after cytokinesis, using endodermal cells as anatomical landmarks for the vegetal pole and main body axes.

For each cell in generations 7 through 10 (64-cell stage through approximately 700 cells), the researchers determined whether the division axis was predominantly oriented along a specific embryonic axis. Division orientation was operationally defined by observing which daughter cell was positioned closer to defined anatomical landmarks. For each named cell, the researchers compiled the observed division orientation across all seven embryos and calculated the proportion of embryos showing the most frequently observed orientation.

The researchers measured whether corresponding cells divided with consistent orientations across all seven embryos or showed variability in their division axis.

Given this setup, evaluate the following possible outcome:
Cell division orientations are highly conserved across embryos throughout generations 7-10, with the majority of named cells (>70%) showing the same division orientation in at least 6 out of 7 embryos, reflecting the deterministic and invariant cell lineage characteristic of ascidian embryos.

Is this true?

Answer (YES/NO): NO